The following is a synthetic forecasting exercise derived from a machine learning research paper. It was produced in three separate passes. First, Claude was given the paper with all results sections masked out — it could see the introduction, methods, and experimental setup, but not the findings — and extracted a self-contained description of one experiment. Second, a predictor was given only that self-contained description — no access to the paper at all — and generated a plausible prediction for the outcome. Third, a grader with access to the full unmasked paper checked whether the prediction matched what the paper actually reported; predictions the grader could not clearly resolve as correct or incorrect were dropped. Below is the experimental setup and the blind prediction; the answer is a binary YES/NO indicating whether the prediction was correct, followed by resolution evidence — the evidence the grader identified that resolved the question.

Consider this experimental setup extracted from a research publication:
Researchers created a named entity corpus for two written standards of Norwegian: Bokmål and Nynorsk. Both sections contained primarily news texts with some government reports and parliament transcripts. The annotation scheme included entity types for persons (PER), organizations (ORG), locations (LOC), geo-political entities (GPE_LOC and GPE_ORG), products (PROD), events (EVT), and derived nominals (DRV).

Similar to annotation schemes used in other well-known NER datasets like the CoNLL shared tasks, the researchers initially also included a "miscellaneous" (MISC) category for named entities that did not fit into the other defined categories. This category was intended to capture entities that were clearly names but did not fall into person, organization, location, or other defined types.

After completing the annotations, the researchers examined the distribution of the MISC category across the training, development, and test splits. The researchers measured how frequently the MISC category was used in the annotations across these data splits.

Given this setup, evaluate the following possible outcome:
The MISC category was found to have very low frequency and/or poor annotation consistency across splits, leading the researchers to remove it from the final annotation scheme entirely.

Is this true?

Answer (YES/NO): YES